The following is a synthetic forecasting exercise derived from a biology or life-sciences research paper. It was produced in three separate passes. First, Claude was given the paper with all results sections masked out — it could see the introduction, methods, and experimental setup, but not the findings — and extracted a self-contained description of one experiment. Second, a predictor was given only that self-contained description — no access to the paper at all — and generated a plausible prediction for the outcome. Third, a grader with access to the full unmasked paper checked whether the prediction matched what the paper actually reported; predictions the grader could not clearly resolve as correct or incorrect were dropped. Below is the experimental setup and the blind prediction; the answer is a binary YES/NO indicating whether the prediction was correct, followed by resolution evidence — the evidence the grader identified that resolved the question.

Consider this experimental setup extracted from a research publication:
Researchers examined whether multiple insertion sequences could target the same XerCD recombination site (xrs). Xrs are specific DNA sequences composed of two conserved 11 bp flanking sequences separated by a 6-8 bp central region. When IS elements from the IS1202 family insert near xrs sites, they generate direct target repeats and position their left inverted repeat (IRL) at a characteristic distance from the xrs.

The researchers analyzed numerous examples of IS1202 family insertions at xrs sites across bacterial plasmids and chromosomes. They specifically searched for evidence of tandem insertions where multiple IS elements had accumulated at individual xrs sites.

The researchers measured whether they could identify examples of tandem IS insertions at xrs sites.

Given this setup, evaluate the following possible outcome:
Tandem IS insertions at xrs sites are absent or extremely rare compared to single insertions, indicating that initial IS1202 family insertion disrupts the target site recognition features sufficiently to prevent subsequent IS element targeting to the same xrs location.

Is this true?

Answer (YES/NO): NO